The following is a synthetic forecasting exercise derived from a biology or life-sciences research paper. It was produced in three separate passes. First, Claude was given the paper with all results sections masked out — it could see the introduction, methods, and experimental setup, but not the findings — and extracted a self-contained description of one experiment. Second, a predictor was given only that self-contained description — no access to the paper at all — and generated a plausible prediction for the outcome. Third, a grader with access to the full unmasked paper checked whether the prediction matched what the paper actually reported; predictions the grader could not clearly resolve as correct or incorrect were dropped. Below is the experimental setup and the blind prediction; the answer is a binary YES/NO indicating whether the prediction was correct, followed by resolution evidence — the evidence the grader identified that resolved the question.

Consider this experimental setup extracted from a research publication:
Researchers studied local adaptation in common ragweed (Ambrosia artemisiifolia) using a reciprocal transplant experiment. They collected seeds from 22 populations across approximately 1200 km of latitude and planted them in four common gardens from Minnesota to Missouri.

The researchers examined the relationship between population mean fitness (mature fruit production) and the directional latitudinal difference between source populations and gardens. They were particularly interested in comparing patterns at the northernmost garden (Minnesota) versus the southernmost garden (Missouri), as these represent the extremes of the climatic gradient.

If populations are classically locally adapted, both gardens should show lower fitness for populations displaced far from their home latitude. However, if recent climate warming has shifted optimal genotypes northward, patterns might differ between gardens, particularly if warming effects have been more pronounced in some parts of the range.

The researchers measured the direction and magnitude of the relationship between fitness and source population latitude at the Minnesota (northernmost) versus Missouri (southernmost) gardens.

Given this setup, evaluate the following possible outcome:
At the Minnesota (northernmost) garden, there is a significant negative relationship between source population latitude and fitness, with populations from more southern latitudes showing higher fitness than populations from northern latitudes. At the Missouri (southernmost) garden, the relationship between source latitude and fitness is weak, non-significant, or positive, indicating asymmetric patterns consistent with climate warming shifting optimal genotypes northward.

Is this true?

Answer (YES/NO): NO